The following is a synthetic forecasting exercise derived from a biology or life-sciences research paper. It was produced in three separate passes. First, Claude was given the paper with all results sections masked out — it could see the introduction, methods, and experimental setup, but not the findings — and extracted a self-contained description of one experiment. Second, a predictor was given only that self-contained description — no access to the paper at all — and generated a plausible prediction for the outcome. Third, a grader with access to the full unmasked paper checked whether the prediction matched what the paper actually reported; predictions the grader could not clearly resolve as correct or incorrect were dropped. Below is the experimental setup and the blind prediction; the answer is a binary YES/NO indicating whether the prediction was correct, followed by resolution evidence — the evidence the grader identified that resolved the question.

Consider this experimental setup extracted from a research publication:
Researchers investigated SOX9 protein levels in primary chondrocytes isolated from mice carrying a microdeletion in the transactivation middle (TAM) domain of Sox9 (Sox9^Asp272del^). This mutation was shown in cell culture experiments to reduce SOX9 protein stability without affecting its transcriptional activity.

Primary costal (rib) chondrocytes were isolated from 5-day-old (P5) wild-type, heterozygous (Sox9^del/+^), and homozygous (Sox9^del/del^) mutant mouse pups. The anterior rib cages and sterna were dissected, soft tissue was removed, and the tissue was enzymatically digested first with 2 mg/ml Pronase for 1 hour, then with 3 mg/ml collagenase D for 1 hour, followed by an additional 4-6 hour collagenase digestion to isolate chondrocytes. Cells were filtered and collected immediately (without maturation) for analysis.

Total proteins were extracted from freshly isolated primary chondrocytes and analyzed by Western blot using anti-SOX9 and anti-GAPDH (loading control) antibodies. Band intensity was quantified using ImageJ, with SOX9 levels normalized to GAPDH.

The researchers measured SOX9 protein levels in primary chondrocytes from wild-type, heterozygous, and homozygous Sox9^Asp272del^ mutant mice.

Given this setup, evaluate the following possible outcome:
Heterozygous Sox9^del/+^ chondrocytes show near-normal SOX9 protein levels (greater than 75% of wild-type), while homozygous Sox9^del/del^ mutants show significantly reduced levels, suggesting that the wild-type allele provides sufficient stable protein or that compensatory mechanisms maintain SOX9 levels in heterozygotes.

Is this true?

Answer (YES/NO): NO